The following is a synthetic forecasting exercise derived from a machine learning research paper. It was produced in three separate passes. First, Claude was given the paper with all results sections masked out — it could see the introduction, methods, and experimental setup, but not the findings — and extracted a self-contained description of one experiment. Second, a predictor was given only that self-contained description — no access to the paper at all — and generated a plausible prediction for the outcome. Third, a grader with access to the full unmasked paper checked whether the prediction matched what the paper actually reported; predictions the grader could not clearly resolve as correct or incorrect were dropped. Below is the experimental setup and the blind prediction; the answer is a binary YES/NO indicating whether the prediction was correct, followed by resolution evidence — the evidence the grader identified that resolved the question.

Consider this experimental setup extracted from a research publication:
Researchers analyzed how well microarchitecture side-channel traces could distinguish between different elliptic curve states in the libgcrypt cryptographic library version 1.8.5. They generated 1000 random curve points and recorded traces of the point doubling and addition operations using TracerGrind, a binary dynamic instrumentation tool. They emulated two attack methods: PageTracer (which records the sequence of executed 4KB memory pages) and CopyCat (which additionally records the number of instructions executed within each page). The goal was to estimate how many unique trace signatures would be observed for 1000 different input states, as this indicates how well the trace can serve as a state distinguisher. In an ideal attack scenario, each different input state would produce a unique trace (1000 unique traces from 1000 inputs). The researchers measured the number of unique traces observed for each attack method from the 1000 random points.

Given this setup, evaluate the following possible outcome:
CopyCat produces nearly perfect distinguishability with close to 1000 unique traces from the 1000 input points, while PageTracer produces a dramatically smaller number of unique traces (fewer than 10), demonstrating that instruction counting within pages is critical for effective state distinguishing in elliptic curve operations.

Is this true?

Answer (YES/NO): NO